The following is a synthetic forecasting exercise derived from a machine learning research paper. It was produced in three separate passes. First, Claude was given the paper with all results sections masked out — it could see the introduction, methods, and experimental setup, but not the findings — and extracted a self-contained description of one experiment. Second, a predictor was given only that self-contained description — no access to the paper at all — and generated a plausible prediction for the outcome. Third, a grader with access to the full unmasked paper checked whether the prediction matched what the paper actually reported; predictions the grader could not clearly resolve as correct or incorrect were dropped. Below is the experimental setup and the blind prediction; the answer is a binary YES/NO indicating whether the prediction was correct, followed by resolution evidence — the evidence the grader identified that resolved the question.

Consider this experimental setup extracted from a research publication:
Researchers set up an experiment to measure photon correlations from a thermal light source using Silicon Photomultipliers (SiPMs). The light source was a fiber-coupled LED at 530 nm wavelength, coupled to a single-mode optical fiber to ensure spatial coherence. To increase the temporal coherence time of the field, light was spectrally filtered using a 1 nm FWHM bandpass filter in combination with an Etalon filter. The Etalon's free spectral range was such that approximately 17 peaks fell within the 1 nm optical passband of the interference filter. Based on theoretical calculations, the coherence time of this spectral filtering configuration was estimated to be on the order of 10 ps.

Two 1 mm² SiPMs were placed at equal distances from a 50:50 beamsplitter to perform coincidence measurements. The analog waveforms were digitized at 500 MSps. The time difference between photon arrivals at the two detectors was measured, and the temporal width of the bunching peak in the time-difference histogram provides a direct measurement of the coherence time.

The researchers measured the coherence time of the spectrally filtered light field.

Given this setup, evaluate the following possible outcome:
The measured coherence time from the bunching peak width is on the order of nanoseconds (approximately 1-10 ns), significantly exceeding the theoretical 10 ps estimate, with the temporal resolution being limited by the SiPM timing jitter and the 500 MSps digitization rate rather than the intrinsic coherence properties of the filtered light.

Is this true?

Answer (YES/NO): NO